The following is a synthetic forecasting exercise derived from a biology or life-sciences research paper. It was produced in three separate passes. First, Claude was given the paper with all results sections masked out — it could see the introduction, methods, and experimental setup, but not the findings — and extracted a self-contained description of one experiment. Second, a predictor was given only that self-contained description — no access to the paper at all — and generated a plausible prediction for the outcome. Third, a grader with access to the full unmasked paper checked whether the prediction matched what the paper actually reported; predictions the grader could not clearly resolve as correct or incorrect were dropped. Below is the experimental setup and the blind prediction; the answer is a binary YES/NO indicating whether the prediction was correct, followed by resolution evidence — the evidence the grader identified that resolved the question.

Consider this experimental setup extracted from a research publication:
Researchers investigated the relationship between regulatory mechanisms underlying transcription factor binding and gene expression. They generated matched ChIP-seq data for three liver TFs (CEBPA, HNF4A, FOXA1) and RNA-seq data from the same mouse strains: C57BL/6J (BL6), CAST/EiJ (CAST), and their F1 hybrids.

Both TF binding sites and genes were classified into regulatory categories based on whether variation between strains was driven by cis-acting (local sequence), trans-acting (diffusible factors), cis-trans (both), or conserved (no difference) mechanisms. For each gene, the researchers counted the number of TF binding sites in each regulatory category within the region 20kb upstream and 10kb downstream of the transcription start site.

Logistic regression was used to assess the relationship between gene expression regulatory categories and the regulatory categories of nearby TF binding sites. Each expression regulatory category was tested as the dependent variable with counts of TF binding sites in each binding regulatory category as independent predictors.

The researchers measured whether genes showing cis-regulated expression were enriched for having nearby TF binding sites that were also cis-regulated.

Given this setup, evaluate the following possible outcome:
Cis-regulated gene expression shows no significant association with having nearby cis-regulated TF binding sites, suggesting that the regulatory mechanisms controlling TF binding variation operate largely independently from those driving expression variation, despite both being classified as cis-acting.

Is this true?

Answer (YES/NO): NO